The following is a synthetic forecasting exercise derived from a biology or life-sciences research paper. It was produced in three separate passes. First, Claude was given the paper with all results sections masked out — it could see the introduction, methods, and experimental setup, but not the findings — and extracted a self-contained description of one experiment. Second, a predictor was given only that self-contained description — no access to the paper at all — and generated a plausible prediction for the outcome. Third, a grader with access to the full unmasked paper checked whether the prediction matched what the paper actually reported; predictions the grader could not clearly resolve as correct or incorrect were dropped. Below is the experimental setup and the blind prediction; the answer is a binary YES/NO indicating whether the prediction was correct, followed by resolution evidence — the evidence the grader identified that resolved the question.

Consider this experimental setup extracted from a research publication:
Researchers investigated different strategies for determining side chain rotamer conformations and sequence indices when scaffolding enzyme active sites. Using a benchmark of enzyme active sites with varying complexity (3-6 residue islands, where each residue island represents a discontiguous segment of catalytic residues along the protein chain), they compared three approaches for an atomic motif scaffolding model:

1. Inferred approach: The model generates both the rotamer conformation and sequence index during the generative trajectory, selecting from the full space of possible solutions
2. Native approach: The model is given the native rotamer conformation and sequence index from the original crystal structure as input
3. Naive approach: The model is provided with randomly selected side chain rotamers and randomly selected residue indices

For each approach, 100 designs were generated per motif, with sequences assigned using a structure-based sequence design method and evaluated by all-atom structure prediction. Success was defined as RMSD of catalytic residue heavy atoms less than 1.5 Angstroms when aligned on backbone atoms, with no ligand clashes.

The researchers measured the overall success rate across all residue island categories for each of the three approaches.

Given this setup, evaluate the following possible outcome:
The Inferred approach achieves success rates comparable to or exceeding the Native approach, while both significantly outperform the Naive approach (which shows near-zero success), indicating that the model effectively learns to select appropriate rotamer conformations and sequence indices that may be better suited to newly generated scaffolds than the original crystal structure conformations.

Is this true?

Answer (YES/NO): YES